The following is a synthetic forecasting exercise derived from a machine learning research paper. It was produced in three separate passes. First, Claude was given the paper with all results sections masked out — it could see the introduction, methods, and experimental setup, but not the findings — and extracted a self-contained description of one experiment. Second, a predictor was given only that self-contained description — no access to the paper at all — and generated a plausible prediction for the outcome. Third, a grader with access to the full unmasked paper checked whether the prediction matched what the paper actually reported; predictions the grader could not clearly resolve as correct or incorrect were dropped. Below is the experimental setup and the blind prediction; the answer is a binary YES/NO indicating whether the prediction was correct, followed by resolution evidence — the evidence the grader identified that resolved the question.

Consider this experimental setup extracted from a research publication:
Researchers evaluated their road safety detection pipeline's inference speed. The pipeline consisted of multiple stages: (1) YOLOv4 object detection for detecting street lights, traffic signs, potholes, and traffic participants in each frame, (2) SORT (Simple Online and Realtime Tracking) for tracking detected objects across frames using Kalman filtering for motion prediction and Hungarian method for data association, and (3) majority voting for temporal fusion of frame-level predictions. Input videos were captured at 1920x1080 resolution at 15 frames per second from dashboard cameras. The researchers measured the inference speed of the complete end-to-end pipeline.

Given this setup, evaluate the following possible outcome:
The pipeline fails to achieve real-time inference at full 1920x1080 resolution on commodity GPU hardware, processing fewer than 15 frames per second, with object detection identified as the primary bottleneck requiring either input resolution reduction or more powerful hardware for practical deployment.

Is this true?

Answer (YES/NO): NO